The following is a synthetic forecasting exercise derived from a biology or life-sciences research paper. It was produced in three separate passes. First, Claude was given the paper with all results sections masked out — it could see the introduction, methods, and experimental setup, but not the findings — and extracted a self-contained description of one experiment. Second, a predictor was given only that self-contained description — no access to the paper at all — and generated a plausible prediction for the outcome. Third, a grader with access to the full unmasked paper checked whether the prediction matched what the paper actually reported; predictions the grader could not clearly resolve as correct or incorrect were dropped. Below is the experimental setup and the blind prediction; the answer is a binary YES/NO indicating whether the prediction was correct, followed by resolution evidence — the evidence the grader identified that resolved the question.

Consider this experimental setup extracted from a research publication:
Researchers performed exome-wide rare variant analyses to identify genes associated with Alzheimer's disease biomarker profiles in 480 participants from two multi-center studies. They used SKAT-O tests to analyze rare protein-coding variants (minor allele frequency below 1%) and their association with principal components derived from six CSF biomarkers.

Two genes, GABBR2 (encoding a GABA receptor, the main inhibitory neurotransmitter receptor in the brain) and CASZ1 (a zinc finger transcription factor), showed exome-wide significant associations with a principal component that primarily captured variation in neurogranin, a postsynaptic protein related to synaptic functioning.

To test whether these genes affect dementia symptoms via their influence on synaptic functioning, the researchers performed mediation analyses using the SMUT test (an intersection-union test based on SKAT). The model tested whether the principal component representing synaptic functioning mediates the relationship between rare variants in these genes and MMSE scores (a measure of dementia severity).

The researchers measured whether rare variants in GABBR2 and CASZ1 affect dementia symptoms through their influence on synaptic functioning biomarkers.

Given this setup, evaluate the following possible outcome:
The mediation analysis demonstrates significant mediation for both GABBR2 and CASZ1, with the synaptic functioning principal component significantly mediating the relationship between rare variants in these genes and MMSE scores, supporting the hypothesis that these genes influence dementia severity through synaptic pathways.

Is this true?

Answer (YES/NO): NO